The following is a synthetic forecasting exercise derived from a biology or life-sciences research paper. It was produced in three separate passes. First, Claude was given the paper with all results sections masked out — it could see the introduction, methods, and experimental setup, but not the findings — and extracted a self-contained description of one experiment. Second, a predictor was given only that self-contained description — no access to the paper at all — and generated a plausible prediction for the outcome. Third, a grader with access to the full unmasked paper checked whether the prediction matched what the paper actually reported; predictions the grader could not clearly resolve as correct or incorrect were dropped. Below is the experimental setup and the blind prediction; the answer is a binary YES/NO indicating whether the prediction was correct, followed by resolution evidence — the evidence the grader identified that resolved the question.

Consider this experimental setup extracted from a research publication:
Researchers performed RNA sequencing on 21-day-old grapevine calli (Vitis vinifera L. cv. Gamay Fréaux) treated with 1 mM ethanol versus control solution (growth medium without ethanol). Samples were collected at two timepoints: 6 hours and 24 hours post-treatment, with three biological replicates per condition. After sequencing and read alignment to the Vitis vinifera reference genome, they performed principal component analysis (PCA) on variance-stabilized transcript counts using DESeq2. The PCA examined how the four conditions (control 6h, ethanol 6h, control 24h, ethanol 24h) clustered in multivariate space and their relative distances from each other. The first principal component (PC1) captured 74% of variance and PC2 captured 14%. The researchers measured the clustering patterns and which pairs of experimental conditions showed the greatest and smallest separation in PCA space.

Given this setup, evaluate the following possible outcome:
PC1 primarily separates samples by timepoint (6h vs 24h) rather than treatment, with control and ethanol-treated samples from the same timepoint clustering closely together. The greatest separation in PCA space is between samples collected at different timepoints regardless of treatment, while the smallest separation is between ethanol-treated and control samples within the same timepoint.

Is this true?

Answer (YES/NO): NO